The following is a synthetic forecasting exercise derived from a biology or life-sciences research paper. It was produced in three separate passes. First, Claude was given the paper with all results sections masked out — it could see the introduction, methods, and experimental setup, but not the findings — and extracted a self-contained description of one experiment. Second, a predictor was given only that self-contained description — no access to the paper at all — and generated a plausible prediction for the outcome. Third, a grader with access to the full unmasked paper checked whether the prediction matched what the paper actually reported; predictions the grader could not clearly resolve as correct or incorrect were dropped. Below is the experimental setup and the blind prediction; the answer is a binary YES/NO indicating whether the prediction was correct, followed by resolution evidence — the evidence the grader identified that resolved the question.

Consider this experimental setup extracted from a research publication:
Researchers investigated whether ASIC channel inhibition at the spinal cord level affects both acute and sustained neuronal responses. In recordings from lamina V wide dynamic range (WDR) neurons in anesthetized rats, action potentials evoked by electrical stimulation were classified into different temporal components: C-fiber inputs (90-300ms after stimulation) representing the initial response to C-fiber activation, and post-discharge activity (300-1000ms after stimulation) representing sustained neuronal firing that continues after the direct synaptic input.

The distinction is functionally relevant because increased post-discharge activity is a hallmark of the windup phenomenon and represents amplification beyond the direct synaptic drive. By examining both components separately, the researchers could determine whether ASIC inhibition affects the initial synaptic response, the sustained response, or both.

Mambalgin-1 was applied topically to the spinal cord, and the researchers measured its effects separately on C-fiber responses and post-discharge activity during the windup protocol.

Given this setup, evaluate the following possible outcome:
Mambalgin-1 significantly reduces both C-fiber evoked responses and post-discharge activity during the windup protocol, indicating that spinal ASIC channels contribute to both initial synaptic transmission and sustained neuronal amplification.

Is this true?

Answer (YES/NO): YES